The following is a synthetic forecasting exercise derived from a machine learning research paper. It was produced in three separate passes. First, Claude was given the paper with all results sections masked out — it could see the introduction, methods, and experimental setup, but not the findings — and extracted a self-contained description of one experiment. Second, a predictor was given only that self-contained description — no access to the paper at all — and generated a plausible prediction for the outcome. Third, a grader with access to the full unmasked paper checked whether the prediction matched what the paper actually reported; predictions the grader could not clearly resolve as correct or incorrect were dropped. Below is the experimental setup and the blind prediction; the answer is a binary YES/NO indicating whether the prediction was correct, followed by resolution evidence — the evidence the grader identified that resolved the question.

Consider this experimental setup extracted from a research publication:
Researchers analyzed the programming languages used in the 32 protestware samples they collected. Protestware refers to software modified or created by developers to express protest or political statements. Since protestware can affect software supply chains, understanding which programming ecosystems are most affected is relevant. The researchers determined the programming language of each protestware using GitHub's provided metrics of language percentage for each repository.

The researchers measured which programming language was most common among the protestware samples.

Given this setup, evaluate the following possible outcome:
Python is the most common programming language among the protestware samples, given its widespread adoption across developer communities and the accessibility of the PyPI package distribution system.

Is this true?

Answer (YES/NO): NO